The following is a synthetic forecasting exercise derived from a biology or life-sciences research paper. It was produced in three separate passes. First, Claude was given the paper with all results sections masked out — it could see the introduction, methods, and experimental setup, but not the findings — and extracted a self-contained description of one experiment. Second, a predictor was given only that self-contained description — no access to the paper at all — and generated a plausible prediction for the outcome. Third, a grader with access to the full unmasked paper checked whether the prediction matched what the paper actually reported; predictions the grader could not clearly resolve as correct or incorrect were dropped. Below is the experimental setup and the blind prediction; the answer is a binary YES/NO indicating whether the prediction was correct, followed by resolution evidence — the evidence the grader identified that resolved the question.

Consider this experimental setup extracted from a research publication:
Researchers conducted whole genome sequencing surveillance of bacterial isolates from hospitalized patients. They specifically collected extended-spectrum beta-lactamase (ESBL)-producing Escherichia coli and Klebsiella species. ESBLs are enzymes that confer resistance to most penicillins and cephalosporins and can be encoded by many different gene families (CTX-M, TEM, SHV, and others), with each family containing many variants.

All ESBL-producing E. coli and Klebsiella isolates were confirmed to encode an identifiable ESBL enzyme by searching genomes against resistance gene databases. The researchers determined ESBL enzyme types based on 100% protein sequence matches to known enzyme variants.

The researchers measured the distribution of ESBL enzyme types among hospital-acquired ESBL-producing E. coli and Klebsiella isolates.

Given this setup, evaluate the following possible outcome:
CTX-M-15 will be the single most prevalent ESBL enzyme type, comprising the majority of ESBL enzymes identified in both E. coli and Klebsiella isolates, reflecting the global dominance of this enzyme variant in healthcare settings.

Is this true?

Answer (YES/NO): NO